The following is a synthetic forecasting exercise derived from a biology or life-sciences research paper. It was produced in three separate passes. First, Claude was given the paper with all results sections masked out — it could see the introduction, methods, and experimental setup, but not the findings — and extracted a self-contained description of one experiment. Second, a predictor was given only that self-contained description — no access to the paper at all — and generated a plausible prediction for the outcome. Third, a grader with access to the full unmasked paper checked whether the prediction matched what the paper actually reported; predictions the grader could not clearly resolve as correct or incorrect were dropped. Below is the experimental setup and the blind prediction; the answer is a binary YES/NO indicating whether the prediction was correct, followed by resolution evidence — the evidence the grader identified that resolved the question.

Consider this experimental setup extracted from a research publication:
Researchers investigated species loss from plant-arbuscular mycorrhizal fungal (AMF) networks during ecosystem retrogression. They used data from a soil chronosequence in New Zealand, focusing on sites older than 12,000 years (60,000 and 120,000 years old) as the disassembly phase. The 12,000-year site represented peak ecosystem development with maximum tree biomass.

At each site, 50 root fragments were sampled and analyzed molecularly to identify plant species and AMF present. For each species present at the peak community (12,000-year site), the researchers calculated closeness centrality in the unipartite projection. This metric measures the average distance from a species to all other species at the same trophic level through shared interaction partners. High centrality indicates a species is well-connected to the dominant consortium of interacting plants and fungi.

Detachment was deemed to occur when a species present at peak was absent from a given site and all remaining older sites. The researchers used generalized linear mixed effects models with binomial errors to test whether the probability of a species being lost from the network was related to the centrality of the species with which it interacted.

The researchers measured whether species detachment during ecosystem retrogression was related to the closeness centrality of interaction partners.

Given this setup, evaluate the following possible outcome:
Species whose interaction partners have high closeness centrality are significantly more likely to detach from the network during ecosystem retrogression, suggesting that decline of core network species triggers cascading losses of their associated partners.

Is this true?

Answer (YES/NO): NO